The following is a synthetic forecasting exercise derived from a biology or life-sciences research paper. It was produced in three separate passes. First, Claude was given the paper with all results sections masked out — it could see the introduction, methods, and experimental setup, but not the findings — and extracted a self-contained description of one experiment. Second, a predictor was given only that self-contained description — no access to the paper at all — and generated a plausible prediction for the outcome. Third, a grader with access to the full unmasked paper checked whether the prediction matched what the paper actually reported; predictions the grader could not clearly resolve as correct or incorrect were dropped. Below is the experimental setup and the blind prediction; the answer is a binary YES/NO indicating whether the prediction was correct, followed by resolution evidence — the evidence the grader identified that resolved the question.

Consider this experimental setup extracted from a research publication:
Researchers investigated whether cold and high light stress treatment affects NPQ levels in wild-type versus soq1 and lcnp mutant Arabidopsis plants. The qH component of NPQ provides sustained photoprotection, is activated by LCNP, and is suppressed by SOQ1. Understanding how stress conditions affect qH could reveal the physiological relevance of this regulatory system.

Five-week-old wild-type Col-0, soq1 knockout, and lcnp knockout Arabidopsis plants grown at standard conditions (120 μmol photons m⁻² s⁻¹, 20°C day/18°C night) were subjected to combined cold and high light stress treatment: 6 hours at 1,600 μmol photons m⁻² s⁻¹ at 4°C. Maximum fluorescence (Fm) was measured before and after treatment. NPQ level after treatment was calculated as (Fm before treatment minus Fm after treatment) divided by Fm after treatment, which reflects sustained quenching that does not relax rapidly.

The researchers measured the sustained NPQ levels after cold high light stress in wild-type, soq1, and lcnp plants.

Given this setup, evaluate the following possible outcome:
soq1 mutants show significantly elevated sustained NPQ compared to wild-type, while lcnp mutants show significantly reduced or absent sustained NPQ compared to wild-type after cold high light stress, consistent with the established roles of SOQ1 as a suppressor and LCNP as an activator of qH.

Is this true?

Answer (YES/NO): YES